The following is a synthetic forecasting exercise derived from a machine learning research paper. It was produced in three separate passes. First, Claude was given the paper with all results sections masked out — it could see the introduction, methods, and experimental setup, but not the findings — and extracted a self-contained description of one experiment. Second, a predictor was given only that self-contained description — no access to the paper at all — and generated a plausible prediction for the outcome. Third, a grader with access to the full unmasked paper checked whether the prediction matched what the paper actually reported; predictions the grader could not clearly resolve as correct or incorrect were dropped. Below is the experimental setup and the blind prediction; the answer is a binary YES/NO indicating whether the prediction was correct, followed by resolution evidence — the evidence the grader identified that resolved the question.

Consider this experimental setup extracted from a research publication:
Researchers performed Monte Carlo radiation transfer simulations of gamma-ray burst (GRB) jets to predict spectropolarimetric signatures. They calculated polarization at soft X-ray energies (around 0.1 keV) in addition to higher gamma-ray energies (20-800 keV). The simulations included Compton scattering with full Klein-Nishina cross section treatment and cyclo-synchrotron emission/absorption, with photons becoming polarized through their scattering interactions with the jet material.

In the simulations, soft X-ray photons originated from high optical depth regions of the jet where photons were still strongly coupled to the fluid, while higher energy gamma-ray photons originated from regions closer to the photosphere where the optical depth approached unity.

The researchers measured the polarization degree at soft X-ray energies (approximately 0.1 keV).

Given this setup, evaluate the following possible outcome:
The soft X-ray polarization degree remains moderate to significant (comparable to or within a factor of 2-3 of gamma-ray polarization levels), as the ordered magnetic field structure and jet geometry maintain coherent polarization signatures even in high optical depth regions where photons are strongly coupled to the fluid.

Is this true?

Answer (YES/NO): NO